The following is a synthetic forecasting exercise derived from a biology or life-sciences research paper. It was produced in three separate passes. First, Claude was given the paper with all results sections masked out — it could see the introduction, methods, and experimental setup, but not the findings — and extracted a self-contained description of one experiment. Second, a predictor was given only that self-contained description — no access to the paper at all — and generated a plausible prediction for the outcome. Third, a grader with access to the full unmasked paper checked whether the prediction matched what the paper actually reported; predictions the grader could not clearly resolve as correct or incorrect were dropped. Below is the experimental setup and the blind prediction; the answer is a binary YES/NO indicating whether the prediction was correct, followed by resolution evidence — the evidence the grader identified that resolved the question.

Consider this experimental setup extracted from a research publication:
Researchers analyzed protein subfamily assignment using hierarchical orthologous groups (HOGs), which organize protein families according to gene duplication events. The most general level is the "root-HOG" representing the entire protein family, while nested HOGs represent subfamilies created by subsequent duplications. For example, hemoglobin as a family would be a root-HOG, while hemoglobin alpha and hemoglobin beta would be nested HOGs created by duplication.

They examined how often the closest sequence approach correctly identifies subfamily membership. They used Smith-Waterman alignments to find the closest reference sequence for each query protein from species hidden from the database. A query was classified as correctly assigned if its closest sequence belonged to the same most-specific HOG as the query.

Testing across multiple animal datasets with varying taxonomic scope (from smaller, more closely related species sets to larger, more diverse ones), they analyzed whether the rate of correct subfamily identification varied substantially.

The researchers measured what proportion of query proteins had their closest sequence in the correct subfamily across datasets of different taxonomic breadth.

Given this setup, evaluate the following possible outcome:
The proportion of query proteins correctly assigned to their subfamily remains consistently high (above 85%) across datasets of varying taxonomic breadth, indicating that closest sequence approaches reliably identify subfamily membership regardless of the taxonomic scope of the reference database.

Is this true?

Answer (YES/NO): NO